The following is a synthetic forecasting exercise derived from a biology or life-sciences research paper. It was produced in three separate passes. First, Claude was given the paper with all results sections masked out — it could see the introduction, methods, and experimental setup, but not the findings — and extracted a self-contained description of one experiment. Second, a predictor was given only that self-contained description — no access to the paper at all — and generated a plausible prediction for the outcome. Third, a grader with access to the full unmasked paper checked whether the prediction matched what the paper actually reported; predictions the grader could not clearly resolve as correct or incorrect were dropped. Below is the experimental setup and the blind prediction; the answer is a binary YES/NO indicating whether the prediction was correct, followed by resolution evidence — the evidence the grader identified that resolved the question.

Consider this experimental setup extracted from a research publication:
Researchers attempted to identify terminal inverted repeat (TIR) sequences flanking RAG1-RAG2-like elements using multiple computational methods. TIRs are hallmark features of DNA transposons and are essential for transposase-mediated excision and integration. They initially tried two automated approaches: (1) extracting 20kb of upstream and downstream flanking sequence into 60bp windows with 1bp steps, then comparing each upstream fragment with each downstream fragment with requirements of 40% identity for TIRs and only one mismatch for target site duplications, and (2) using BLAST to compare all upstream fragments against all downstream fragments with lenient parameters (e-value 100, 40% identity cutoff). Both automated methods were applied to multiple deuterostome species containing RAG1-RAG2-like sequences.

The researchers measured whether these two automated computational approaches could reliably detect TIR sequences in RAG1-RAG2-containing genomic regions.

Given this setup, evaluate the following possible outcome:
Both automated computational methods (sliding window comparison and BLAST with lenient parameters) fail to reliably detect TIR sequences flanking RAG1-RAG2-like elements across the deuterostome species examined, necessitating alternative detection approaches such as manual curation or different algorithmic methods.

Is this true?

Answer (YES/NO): YES